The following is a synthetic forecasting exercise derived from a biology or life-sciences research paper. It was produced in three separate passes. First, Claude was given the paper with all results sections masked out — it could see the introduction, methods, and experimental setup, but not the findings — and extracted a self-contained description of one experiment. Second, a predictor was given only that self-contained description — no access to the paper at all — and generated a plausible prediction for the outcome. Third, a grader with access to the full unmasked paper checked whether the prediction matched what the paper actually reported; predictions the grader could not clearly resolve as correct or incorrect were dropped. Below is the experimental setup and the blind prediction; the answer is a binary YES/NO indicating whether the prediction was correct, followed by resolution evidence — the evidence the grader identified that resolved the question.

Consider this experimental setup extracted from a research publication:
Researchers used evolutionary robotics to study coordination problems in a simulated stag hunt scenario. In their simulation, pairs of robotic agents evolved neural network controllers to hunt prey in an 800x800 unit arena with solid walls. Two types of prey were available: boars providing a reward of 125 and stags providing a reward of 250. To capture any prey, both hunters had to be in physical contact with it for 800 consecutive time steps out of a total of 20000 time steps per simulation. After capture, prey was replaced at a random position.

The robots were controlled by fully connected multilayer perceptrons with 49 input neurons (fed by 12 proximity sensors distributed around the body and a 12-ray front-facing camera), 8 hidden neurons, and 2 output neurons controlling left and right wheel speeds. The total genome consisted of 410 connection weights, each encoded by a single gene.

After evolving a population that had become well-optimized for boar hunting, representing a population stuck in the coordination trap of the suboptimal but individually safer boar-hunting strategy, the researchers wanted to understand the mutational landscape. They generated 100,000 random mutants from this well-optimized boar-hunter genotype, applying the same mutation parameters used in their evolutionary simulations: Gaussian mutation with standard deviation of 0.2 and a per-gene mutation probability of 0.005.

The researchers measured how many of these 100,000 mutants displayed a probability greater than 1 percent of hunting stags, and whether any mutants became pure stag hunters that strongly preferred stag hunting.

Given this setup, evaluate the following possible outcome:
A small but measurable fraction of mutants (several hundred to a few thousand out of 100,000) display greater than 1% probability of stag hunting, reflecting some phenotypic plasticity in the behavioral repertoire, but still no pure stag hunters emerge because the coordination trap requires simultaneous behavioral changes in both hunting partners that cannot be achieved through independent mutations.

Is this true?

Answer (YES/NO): NO